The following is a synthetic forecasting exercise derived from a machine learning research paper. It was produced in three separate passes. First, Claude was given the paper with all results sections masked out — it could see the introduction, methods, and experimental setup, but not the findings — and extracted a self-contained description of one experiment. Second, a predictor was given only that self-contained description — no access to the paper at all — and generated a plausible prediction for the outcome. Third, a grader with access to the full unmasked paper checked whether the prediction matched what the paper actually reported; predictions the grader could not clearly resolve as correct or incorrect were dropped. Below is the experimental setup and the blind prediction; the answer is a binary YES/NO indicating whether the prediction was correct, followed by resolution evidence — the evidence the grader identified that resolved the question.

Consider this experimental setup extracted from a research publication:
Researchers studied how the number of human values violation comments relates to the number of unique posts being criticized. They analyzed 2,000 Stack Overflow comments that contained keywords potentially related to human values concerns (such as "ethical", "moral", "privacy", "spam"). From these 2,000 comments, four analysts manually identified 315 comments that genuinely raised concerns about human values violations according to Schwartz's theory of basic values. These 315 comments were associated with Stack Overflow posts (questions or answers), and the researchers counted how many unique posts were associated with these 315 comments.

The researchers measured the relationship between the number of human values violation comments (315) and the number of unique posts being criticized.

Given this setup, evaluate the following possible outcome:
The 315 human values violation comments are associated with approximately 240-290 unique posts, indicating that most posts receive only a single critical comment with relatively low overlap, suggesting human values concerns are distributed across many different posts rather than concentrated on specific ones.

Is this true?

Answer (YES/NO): NO